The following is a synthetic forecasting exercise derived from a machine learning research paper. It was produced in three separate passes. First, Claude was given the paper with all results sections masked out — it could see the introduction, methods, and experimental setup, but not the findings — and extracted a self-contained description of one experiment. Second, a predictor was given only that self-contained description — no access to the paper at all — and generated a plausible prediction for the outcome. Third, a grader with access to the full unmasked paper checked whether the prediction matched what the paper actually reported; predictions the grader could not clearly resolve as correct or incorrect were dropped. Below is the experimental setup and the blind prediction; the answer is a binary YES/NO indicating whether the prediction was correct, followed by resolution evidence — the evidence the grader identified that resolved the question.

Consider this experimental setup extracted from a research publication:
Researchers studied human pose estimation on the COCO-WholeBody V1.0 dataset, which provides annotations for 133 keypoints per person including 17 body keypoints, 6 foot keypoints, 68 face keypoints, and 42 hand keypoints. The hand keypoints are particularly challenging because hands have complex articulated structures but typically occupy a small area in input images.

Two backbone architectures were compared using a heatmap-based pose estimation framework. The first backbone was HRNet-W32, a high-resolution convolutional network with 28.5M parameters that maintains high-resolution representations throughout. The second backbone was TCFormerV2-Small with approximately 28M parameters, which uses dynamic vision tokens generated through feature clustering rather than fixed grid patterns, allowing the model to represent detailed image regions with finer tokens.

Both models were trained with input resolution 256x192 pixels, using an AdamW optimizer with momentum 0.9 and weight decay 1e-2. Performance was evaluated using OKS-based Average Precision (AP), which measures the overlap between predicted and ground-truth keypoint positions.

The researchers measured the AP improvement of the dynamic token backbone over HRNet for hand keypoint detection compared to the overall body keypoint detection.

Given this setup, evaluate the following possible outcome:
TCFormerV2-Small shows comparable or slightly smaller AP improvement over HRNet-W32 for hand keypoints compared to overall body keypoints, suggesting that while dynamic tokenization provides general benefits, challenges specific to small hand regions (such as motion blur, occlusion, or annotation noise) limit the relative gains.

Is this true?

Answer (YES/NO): NO